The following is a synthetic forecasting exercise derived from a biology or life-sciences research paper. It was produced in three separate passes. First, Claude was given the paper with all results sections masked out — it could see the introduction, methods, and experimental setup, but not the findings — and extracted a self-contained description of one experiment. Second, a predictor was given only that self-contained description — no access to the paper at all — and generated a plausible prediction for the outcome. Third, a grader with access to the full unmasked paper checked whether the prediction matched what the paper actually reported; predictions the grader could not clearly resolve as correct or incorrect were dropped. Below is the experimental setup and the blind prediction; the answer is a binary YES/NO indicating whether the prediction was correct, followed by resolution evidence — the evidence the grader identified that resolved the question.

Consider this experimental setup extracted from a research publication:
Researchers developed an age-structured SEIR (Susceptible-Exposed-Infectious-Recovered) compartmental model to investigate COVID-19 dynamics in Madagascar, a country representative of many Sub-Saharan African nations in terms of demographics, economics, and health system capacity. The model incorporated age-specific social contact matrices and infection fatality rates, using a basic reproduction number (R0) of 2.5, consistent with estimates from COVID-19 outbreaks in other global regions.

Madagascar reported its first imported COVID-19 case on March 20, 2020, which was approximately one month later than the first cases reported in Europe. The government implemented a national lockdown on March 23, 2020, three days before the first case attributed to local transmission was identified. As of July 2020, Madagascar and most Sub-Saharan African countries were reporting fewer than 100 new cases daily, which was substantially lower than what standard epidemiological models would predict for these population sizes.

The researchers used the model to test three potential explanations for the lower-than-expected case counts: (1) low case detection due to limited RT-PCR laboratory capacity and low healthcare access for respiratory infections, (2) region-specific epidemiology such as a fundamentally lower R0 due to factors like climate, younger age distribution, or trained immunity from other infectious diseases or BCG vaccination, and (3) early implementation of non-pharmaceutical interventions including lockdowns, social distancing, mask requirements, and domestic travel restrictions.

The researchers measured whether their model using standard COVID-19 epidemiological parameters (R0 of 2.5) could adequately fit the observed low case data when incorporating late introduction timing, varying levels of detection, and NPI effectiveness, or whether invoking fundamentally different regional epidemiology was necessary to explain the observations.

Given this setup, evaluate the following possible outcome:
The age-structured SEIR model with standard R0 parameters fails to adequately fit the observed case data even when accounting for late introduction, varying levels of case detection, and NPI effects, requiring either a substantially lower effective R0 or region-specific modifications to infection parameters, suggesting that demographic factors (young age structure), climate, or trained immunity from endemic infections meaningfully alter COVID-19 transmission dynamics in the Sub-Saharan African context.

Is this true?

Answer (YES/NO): NO